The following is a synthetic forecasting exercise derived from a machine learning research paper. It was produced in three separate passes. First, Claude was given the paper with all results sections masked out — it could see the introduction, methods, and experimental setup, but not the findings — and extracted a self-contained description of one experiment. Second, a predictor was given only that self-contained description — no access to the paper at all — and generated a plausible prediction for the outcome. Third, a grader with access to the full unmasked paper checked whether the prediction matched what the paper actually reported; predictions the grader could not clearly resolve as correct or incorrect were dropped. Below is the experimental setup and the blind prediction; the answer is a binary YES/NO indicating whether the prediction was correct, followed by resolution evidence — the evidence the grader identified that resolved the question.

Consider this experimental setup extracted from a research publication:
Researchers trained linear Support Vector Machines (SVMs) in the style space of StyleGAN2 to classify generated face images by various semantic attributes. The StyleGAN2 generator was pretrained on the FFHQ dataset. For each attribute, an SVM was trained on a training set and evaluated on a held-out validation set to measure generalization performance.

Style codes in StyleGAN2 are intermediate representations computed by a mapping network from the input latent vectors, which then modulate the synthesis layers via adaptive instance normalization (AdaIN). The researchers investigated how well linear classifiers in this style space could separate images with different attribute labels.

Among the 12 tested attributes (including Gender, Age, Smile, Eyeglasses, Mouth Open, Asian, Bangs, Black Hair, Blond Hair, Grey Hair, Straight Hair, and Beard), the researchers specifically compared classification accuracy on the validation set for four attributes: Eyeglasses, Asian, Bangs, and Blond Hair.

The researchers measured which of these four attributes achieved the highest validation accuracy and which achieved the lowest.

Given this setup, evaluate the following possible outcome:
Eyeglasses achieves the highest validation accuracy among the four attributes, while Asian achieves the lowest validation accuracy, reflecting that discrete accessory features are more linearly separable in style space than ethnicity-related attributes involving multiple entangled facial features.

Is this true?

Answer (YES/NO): NO